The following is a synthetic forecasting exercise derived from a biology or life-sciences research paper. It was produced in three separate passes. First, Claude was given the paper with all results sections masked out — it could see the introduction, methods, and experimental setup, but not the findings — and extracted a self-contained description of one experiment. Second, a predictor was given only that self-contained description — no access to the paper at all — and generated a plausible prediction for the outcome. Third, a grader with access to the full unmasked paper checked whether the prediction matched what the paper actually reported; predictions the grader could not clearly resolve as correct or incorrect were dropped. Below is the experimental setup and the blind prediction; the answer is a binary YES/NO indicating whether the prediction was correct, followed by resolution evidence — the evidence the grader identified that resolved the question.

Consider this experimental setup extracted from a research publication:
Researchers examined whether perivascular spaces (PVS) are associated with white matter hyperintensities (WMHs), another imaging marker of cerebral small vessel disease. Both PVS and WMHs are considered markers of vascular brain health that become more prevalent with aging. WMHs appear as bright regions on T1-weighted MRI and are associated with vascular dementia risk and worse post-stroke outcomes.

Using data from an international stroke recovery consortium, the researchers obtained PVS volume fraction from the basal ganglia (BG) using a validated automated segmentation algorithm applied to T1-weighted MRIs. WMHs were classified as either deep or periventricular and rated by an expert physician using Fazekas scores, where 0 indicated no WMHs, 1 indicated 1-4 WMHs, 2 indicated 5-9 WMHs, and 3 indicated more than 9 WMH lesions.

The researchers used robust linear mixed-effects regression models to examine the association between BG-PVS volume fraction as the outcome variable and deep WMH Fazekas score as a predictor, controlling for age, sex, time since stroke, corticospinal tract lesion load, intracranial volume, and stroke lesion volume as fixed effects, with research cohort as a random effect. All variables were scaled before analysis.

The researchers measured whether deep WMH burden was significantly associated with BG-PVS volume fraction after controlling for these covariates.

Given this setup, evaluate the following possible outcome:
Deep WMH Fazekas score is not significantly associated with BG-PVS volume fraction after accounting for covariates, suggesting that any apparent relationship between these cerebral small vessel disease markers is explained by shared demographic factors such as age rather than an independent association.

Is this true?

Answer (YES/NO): NO